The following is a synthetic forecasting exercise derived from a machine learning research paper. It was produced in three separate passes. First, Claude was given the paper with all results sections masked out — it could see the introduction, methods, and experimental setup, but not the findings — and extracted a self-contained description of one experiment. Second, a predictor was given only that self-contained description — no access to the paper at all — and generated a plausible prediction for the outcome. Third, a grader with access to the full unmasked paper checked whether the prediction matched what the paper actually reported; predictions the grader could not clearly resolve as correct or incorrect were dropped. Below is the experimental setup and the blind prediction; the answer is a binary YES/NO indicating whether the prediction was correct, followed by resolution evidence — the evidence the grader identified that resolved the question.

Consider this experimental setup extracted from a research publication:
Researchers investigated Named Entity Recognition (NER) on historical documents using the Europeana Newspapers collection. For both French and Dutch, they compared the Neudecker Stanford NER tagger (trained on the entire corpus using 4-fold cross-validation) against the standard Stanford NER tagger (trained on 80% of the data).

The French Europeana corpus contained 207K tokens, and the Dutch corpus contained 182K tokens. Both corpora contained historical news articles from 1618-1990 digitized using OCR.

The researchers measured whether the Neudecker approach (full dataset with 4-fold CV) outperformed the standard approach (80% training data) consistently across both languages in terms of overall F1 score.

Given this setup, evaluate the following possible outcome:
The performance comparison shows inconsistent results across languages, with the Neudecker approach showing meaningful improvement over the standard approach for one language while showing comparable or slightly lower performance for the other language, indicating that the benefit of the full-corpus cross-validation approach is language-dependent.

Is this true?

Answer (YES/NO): YES